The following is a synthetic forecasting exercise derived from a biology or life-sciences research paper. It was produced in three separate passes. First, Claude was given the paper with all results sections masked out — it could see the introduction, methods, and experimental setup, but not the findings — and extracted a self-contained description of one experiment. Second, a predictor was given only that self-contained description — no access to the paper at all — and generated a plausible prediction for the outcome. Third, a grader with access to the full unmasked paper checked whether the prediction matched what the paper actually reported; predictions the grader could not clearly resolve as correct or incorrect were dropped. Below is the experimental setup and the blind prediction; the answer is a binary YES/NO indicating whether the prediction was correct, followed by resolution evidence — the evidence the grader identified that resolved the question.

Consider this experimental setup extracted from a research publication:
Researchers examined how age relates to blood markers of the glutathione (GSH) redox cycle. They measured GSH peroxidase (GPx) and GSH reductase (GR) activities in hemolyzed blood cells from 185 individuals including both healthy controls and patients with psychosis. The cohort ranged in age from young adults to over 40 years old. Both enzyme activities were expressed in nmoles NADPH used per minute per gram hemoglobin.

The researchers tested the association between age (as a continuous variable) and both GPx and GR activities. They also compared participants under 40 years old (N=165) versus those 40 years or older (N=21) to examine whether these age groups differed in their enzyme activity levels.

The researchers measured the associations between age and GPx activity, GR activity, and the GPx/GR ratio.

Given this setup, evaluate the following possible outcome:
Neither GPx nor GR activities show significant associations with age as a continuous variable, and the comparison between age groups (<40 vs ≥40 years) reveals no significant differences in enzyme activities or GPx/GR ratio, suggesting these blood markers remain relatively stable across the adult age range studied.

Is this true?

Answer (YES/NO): NO